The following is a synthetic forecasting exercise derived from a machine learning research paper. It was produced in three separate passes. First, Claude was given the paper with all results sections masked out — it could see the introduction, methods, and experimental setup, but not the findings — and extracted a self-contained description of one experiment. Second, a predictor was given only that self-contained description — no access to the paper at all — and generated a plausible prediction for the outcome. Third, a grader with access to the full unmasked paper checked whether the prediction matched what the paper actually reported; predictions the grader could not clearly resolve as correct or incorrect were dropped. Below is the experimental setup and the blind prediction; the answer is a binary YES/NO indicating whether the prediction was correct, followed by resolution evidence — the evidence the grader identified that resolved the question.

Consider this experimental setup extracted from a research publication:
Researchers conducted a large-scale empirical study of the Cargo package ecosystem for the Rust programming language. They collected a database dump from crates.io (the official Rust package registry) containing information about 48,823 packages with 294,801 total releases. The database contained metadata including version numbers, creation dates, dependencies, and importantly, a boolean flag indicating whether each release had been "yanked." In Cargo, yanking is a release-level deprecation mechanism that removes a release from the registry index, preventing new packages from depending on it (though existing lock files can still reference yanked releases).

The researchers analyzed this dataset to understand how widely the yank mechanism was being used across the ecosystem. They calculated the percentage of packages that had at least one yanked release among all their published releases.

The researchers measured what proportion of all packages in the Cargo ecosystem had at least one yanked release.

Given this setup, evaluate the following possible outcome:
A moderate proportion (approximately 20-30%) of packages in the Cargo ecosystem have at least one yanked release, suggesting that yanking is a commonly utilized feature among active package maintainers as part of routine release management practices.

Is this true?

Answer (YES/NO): NO